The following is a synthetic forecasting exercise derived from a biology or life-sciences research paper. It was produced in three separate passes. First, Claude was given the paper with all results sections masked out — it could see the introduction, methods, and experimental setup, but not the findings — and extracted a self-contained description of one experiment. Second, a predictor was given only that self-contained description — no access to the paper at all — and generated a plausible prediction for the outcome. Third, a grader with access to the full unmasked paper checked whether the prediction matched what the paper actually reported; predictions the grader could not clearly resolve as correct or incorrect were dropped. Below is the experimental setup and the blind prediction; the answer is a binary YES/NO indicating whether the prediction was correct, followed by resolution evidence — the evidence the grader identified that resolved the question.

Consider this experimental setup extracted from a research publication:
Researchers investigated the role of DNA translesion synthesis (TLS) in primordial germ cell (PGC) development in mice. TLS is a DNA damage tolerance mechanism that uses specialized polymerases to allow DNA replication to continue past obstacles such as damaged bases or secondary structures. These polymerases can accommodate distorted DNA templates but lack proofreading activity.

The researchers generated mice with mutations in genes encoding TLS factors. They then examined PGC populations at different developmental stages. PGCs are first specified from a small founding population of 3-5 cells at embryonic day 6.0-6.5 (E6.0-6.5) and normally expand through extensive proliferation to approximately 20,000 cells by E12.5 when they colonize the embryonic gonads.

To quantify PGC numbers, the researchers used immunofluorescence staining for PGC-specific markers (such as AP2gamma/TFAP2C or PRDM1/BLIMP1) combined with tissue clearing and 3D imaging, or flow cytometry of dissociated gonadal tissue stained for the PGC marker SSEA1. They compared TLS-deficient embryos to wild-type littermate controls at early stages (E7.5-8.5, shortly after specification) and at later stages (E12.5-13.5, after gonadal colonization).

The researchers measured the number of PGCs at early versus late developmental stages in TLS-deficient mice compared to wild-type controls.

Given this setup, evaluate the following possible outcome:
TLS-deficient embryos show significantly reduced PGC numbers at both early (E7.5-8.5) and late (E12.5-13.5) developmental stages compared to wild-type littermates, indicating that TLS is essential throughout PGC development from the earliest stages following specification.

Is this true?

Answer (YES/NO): NO